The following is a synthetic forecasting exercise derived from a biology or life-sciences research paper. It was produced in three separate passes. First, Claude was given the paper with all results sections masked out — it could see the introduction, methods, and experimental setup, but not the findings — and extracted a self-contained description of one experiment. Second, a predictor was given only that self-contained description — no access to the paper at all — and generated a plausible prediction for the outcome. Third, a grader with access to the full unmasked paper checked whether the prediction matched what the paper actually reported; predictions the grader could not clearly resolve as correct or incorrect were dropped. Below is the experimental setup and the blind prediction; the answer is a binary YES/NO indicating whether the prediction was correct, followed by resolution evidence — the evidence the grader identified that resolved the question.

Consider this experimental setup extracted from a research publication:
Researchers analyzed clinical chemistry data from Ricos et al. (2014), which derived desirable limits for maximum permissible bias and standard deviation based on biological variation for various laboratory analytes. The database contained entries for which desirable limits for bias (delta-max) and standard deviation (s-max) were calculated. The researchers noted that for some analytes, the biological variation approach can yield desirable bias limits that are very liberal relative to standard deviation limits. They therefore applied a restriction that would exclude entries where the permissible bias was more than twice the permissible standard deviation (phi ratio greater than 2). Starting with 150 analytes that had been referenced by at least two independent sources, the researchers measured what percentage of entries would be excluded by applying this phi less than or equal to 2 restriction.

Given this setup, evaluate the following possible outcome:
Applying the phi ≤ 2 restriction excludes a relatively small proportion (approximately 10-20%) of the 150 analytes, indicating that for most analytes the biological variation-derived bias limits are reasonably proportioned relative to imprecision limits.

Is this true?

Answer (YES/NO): YES